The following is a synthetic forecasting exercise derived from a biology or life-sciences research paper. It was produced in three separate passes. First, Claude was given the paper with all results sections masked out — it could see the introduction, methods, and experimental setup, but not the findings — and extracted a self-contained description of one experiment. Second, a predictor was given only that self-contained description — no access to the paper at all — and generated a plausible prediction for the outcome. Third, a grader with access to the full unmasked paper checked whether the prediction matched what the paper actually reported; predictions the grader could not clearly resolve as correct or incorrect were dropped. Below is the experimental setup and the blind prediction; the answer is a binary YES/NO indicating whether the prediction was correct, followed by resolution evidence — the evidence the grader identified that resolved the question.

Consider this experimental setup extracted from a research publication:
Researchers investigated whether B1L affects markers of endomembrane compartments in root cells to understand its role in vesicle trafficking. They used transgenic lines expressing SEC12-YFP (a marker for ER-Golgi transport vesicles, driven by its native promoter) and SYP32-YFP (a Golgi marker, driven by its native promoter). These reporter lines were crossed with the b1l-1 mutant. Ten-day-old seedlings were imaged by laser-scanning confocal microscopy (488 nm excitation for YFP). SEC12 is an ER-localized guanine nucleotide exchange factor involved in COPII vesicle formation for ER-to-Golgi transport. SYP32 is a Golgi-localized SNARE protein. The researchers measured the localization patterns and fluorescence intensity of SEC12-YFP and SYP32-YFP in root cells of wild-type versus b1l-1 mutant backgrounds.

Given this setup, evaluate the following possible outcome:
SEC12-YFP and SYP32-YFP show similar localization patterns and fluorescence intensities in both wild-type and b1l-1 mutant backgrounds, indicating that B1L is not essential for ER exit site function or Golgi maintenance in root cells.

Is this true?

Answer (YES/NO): NO